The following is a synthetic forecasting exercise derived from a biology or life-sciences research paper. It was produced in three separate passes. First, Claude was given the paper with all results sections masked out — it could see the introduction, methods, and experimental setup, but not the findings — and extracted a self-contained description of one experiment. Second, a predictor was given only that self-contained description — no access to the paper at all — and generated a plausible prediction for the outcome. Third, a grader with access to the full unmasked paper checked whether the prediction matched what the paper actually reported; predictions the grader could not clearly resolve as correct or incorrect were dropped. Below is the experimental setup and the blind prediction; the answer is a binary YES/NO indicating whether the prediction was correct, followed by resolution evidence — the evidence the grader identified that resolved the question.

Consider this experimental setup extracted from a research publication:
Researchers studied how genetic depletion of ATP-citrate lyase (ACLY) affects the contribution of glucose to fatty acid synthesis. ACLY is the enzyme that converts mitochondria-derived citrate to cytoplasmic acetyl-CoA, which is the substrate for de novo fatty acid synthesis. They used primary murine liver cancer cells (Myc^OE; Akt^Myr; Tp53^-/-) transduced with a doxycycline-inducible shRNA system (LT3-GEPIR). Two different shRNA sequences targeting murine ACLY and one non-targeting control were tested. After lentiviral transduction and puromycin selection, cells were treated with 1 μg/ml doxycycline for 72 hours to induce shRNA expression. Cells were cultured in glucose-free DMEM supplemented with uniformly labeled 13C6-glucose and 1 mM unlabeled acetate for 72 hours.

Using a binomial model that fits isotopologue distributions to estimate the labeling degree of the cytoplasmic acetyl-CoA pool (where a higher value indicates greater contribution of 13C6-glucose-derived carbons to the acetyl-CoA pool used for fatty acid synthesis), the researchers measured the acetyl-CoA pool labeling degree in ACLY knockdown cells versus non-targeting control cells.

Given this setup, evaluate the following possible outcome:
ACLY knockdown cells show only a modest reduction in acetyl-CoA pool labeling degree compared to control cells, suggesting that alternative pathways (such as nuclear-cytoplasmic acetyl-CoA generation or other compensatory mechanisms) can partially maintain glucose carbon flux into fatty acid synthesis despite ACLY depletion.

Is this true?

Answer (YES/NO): NO